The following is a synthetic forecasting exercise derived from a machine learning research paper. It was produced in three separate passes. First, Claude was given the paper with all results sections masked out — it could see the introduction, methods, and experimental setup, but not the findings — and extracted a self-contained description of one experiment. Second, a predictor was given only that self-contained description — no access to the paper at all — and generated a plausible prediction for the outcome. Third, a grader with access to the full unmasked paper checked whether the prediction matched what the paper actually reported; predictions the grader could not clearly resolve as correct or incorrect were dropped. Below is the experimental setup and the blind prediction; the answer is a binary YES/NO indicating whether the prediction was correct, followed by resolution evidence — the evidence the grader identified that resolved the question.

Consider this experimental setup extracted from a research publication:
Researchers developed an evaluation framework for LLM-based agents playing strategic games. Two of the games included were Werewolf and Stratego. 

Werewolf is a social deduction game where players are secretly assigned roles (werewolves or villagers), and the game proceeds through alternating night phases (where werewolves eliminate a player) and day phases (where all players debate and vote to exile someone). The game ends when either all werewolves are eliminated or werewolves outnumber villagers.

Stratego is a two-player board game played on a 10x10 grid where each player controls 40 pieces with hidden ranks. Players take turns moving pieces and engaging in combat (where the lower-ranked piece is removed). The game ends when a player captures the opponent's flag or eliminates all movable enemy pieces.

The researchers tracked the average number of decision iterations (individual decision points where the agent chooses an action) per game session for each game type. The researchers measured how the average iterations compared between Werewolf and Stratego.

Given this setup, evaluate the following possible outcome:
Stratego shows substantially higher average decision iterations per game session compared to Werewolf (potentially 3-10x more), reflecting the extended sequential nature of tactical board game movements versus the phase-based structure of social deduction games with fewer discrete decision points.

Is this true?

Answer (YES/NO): NO